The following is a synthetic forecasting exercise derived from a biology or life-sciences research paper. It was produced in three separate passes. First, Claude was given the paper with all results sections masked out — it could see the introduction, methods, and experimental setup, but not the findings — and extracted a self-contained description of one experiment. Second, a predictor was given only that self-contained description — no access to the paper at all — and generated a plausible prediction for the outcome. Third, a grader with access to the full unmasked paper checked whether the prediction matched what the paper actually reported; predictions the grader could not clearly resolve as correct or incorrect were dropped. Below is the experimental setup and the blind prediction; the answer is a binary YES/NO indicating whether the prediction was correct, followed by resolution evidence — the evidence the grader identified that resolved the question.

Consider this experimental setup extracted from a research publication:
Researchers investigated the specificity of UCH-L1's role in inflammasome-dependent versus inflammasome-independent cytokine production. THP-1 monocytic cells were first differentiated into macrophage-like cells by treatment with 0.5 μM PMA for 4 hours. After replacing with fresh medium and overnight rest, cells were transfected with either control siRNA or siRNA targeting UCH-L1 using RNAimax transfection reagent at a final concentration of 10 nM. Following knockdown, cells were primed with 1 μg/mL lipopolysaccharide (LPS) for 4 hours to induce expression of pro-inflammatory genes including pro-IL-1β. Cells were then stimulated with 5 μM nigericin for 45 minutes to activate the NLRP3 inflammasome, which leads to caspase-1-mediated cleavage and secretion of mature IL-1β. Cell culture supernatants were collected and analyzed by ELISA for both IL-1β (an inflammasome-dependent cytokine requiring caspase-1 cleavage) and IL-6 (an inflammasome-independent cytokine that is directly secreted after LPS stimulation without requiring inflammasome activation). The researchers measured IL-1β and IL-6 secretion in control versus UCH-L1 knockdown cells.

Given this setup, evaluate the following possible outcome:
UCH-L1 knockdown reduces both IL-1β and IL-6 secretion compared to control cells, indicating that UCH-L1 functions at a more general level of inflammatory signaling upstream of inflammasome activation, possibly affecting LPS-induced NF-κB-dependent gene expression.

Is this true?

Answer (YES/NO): YES